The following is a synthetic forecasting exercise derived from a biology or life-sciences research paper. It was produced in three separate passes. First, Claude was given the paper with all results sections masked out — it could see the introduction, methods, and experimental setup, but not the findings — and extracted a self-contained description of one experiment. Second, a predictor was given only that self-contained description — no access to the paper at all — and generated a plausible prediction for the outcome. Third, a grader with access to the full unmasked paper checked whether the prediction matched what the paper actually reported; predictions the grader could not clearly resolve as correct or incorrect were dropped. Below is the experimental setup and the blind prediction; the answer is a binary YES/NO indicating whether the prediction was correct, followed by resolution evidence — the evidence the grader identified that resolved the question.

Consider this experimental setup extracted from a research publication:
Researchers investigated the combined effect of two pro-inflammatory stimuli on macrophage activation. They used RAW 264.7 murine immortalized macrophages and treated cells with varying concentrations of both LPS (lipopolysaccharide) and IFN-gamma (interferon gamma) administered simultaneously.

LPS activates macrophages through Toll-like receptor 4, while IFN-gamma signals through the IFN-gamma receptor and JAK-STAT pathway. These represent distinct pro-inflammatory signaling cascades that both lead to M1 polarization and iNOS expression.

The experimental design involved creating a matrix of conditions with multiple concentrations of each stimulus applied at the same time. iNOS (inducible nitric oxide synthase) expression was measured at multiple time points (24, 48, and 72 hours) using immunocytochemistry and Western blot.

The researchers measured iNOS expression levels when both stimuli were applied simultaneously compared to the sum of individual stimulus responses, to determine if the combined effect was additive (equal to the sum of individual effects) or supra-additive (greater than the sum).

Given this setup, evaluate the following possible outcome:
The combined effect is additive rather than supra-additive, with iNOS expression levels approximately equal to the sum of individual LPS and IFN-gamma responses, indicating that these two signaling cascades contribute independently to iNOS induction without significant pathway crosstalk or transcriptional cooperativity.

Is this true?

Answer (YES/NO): NO